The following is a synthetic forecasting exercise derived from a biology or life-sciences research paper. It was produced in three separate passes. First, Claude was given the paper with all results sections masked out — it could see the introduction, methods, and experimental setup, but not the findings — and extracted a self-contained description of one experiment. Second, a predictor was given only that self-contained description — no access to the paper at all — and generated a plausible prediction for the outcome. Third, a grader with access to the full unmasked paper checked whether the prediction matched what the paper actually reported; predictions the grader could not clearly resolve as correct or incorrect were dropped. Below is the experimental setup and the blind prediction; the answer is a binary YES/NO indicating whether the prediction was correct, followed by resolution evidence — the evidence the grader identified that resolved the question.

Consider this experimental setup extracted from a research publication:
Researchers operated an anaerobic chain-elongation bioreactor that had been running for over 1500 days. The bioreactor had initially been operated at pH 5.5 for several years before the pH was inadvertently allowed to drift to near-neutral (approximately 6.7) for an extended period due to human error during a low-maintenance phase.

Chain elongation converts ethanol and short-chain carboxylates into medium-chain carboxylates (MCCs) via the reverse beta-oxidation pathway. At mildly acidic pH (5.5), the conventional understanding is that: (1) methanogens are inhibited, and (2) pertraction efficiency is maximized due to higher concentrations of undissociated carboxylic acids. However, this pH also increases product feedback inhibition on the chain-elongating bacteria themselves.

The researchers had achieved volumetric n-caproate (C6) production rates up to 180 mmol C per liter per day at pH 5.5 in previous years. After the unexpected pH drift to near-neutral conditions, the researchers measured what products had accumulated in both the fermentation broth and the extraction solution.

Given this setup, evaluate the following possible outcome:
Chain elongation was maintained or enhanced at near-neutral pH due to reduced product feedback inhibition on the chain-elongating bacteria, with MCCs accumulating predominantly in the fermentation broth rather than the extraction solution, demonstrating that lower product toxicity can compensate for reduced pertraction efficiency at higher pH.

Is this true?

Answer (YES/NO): NO